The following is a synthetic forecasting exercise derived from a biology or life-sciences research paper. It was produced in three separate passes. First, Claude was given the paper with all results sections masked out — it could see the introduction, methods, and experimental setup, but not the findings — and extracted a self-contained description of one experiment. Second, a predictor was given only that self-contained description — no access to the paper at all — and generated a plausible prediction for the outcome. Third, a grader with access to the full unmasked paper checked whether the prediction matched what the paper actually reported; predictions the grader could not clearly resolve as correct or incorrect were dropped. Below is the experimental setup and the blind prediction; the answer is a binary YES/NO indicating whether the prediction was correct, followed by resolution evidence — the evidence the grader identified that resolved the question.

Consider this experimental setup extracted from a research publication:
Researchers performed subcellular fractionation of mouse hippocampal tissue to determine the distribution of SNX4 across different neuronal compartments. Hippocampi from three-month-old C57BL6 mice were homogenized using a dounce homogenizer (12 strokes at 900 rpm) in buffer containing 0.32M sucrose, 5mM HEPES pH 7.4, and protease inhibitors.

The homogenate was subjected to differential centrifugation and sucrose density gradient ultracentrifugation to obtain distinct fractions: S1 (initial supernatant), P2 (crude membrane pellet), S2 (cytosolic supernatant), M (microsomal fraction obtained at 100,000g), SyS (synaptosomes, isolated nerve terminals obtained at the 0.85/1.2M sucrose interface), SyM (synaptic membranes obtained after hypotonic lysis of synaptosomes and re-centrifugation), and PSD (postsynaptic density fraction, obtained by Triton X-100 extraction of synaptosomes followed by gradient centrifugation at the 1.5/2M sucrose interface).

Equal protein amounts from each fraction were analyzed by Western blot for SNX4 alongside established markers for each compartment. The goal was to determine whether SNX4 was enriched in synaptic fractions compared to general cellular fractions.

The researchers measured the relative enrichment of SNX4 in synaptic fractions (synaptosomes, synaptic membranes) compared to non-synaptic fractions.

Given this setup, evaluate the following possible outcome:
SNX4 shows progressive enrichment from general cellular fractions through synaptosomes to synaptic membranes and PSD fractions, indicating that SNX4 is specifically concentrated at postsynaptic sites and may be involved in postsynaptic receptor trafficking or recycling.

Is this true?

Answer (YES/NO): NO